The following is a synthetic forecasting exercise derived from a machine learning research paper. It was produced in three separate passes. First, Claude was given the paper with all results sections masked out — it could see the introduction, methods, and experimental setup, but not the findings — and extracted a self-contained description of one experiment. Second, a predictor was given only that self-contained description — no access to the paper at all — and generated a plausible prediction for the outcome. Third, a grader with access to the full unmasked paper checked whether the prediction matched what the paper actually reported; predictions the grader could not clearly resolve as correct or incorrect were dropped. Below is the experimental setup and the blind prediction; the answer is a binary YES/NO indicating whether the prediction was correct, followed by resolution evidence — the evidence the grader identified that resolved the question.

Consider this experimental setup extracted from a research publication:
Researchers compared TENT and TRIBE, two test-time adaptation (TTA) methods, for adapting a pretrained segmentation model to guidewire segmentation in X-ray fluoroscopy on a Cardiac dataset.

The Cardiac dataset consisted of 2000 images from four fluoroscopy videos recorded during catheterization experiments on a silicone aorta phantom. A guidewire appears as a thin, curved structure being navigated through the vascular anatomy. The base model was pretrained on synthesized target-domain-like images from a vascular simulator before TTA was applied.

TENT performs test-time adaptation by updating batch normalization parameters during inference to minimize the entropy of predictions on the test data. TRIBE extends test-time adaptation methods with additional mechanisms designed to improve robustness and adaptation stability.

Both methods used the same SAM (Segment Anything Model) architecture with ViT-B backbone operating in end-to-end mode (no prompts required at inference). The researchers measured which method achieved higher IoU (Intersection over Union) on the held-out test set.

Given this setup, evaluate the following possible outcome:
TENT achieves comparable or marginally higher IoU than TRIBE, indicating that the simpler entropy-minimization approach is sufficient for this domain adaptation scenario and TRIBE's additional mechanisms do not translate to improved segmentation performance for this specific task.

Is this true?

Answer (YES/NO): NO